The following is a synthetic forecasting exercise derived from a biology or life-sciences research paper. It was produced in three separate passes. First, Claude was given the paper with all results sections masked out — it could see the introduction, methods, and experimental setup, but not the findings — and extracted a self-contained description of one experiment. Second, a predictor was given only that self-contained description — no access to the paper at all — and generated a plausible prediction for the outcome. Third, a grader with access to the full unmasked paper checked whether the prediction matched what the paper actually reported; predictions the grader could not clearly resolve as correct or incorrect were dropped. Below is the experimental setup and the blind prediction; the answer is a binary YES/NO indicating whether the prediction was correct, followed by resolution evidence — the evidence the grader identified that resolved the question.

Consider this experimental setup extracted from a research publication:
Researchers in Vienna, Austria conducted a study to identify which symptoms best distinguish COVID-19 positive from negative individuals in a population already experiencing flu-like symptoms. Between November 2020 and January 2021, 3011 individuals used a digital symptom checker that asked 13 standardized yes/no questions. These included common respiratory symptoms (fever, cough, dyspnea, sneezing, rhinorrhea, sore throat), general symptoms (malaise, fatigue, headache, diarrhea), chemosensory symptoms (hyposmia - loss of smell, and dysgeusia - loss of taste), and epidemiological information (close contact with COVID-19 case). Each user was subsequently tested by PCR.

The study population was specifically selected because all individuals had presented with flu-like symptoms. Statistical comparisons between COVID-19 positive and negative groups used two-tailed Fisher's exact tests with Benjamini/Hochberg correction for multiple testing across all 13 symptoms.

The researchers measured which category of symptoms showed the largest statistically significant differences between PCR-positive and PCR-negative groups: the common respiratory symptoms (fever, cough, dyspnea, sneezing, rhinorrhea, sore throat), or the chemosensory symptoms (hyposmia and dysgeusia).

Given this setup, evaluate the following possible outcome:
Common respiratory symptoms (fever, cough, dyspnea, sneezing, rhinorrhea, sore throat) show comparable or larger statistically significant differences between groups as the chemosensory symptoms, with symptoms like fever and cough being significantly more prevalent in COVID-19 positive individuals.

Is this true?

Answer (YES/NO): NO